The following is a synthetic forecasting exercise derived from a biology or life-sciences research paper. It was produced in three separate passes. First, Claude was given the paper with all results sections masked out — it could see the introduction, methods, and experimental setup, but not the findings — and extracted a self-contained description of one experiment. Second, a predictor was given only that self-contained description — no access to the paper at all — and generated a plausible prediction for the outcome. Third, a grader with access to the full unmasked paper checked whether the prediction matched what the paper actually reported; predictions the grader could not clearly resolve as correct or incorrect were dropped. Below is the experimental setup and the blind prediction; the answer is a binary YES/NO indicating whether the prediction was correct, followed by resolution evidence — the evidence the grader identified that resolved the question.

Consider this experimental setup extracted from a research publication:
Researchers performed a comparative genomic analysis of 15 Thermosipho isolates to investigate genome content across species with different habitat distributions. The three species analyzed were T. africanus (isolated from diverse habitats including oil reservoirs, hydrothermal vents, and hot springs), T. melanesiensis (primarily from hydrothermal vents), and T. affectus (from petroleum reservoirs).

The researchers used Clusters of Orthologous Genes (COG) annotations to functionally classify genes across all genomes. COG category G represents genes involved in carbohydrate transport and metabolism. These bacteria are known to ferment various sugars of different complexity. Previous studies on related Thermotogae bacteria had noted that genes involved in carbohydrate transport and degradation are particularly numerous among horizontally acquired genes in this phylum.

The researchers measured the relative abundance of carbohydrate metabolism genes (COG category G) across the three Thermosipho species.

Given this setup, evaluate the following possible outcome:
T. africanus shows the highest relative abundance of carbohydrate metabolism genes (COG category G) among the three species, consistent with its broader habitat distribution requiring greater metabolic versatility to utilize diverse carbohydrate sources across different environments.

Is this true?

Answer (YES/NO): YES